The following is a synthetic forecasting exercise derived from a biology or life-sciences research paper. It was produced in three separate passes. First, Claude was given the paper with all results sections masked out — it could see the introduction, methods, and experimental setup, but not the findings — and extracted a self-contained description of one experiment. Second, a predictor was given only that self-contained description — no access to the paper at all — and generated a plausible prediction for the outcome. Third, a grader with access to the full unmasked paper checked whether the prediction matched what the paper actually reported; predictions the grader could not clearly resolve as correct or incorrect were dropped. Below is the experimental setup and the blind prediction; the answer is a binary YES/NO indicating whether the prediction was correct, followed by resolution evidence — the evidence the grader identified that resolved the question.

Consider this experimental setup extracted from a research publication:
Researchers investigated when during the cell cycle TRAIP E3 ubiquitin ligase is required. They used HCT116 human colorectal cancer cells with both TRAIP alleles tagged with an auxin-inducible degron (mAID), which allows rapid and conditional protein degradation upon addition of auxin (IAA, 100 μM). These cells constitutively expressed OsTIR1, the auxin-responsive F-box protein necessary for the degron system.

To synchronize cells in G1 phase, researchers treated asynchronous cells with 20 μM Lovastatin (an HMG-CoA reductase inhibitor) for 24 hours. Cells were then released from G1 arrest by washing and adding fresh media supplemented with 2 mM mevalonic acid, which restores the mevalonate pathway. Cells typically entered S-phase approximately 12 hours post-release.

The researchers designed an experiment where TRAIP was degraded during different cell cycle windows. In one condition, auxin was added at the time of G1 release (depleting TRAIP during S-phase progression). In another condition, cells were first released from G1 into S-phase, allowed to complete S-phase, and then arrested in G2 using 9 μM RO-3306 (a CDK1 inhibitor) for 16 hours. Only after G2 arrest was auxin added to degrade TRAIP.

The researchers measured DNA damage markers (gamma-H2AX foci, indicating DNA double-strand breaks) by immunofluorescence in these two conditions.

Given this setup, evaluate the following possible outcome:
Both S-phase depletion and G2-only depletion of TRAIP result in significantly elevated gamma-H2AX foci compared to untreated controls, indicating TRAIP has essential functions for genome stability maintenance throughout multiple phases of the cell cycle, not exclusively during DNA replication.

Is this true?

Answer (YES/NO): NO